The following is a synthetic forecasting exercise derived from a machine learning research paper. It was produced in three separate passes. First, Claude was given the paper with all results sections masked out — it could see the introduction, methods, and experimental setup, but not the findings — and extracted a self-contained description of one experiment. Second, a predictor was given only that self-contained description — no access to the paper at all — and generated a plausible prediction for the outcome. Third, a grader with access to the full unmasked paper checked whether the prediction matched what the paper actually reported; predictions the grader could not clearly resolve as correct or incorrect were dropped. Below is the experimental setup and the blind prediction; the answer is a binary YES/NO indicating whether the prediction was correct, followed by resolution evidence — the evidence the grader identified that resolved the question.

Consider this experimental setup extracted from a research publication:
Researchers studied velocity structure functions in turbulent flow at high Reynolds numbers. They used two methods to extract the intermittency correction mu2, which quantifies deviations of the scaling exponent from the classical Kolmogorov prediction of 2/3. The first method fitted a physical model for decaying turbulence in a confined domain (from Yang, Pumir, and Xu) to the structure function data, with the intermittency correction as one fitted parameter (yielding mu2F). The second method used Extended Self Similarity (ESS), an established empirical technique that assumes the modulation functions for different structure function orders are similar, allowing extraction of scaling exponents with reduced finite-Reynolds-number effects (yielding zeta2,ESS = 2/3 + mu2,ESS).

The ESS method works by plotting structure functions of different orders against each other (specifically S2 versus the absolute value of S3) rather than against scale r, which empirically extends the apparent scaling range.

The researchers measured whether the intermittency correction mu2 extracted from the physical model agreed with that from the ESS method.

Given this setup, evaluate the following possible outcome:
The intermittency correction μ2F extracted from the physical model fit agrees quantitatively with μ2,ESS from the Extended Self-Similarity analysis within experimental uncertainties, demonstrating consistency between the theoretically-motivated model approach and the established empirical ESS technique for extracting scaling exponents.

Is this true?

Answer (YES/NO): YES